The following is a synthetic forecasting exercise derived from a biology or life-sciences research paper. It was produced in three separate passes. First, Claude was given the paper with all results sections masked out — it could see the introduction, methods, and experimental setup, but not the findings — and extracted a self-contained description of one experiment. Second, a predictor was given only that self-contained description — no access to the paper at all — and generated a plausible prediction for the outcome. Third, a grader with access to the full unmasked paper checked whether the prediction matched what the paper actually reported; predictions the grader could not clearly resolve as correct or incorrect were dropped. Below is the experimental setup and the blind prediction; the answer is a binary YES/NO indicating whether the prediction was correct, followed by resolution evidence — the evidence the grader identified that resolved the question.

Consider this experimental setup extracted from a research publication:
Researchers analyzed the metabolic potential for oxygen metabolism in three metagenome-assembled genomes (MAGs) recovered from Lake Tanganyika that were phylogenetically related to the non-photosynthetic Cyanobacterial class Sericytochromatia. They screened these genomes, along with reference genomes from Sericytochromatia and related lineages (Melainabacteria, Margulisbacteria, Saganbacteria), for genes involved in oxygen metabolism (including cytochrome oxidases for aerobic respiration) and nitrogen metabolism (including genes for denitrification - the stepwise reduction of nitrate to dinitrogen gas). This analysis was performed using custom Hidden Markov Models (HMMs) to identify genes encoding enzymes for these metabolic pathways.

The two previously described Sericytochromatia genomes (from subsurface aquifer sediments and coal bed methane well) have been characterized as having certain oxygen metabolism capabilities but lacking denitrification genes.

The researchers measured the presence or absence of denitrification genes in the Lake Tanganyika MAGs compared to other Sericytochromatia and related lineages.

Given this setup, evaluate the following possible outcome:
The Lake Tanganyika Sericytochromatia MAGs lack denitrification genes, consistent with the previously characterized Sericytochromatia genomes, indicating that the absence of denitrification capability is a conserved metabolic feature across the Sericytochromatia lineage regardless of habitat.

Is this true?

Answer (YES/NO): NO